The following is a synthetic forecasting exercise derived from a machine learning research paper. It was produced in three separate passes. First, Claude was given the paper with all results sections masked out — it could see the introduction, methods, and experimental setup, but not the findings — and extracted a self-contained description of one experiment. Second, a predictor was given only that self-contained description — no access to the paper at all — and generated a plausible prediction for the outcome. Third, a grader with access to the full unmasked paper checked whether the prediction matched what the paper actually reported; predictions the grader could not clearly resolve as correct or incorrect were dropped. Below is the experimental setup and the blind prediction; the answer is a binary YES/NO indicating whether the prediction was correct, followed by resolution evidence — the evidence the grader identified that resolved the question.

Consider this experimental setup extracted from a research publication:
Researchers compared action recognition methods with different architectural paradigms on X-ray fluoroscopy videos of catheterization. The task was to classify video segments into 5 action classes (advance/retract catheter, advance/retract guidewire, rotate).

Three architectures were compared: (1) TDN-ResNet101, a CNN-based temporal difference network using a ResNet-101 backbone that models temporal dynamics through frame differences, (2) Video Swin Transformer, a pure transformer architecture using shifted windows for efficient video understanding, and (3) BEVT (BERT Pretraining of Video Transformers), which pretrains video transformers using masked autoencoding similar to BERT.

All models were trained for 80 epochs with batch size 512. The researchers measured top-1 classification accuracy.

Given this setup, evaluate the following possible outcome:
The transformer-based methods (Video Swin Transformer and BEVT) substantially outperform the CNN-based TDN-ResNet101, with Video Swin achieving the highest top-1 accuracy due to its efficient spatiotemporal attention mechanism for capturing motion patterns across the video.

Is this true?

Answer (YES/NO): NO